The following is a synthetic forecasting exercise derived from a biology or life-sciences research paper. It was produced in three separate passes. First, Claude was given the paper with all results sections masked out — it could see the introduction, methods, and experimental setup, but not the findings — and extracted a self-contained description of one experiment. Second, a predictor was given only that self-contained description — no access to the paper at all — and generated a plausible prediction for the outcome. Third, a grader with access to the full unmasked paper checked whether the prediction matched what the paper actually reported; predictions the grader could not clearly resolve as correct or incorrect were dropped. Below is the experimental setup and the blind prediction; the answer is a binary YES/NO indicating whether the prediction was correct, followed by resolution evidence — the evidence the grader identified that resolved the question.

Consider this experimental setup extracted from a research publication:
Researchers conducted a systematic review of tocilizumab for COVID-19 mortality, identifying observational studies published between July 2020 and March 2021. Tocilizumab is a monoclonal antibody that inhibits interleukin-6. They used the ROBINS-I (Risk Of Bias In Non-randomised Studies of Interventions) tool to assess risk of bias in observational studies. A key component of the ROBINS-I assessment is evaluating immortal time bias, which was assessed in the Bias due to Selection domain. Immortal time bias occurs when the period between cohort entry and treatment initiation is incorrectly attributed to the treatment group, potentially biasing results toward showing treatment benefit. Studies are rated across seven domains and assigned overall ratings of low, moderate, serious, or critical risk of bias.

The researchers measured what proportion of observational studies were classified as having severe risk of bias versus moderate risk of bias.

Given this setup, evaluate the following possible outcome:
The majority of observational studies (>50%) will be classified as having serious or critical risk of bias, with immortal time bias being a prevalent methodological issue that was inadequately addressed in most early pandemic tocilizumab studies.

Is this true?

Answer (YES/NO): NO